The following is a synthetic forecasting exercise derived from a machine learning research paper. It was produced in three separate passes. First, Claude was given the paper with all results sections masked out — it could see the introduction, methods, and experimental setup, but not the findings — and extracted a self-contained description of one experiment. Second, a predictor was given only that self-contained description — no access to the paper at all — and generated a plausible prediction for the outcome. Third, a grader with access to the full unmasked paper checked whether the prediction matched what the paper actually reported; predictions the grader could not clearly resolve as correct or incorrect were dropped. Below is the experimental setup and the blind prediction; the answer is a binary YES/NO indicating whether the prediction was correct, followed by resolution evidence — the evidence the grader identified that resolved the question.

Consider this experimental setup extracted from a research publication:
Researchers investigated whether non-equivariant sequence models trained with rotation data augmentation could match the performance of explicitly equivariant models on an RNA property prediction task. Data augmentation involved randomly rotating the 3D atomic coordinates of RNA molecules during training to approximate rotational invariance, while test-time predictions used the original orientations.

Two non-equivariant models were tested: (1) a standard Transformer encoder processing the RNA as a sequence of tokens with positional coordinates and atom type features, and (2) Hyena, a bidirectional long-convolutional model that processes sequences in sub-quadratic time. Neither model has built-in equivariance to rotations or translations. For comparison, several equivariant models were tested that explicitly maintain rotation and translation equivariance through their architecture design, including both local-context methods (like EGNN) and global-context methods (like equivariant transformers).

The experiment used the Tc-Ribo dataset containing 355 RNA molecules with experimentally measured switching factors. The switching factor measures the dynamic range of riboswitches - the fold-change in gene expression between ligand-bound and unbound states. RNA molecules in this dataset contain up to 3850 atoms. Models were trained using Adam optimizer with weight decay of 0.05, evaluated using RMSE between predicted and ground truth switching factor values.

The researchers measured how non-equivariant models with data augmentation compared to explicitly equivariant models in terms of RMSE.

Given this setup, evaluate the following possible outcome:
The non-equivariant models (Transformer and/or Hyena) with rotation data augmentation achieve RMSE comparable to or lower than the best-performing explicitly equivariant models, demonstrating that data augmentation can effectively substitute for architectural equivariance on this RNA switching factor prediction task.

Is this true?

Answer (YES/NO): YES